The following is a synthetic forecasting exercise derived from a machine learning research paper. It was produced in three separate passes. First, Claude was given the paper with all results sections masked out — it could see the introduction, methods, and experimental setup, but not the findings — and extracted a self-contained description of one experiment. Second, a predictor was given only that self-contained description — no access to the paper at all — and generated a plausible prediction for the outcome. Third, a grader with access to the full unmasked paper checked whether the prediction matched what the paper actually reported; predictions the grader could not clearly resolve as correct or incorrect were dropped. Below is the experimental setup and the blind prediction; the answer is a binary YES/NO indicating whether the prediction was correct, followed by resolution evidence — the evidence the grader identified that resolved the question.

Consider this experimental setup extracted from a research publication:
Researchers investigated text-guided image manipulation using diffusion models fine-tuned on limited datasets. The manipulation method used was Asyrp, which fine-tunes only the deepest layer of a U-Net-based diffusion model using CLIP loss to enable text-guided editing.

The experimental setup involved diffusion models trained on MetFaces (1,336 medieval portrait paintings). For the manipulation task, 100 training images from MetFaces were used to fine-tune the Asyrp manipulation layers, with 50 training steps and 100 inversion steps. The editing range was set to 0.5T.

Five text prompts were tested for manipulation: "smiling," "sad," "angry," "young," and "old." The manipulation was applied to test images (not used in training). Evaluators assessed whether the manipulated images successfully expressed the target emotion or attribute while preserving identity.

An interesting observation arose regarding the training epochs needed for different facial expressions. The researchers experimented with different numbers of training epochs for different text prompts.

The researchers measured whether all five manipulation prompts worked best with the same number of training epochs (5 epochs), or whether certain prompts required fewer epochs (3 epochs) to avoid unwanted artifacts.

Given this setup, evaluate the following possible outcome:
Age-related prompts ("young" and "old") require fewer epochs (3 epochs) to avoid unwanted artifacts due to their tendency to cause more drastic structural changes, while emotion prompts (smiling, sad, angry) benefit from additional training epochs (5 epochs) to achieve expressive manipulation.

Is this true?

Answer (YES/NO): NO